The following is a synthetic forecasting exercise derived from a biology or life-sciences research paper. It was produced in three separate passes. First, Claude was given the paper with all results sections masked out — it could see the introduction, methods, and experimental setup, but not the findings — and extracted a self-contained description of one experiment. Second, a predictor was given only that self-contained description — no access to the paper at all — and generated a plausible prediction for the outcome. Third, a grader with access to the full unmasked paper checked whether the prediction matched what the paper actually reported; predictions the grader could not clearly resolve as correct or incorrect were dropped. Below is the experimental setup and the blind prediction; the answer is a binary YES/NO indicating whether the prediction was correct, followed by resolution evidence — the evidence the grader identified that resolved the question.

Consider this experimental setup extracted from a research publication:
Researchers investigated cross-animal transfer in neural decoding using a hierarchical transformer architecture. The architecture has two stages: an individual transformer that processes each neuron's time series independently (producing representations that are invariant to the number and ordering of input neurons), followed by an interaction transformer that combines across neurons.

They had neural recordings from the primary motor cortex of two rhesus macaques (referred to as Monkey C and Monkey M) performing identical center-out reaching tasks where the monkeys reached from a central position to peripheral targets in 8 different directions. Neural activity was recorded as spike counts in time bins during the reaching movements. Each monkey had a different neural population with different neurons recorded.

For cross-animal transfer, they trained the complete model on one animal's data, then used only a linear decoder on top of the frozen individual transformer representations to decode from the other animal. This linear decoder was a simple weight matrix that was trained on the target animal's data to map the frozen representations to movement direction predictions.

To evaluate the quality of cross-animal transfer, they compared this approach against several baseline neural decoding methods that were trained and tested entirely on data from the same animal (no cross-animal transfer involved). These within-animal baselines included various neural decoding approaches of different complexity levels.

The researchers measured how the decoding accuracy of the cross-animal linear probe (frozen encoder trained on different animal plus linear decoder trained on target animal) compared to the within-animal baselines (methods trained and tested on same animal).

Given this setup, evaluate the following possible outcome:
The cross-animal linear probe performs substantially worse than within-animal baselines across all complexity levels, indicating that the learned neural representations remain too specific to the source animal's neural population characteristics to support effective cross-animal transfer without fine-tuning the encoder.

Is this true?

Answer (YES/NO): NO